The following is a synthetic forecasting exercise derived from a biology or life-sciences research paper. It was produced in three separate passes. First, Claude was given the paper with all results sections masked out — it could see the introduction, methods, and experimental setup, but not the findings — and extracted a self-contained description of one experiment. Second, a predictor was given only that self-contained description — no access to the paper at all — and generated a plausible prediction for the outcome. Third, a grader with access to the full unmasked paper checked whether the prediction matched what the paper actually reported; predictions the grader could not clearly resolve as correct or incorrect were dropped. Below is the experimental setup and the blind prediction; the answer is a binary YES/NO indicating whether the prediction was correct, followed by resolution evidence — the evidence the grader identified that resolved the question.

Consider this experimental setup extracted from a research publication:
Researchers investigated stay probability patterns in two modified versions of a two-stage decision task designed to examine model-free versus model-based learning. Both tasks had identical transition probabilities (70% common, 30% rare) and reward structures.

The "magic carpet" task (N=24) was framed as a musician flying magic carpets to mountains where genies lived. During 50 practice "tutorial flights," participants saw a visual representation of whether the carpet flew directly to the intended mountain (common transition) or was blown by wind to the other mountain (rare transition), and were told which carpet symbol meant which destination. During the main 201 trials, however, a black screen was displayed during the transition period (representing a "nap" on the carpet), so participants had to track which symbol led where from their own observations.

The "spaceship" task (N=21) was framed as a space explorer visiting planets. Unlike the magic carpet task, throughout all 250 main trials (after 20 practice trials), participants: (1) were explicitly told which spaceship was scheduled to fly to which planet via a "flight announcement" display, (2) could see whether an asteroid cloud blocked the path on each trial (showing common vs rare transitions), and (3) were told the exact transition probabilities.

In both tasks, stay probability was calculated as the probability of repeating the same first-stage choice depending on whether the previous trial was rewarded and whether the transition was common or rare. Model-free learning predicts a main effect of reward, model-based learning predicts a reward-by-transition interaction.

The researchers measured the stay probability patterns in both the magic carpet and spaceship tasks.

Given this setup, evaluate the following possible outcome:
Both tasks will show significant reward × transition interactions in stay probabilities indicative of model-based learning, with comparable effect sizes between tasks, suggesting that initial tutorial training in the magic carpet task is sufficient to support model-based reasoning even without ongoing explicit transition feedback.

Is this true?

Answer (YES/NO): YES